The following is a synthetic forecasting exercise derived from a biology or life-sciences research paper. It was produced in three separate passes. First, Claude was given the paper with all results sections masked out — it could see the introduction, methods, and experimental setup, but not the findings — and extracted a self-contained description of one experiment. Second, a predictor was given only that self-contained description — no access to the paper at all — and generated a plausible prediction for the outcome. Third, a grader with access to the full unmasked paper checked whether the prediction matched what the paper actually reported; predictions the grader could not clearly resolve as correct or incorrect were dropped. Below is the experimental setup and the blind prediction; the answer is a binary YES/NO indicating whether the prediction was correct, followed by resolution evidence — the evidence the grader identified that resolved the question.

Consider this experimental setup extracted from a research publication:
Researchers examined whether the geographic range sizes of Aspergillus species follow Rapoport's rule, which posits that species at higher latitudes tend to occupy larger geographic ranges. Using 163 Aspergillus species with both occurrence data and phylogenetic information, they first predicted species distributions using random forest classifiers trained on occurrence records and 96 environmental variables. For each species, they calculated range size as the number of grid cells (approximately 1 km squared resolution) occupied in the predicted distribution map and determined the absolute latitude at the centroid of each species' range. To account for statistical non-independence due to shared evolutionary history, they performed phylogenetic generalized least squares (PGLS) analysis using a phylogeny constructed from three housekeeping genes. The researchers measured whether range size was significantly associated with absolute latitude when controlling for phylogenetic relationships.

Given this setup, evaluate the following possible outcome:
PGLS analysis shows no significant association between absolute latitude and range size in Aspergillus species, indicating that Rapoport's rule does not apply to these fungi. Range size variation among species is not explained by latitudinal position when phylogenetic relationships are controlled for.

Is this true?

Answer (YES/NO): NO